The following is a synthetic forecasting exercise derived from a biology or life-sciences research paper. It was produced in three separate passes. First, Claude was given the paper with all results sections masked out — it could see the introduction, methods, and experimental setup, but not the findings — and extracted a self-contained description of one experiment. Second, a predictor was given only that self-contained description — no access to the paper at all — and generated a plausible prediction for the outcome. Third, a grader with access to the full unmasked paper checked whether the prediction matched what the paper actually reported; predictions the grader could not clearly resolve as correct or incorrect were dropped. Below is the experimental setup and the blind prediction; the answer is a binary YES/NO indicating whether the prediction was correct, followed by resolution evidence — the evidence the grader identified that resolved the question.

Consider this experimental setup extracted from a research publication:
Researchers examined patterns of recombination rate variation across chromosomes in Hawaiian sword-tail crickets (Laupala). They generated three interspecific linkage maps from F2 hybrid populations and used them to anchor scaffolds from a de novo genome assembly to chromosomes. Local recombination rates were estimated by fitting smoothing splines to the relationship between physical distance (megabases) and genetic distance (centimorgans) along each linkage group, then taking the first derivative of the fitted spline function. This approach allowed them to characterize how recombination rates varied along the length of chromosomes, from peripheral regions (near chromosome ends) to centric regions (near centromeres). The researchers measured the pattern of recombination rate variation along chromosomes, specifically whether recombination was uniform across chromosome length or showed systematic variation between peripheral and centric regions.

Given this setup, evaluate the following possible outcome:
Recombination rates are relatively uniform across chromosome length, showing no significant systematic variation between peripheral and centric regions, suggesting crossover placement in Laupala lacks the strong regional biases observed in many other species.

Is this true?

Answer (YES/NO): NO